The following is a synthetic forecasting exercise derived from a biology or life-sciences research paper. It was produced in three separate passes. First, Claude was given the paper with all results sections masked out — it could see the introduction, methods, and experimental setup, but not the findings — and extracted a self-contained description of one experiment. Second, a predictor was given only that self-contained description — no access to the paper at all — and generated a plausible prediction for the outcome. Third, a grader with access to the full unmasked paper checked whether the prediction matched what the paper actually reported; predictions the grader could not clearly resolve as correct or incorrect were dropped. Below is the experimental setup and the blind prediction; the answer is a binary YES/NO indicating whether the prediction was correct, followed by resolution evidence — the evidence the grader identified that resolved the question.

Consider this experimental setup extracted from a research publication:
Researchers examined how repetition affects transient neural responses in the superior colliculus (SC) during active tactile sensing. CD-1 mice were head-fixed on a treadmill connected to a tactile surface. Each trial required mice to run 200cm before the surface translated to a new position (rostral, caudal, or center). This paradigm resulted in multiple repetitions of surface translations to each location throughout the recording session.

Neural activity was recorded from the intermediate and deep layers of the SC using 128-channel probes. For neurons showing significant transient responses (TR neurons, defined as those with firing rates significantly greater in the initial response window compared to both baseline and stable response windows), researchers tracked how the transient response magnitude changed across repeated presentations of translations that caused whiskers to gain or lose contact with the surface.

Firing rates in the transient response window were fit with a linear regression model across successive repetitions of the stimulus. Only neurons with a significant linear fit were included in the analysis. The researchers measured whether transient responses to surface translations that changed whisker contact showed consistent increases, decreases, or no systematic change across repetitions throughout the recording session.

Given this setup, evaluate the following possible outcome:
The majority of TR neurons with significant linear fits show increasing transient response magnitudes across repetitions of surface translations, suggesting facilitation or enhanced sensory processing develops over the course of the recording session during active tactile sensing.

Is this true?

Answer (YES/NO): NO